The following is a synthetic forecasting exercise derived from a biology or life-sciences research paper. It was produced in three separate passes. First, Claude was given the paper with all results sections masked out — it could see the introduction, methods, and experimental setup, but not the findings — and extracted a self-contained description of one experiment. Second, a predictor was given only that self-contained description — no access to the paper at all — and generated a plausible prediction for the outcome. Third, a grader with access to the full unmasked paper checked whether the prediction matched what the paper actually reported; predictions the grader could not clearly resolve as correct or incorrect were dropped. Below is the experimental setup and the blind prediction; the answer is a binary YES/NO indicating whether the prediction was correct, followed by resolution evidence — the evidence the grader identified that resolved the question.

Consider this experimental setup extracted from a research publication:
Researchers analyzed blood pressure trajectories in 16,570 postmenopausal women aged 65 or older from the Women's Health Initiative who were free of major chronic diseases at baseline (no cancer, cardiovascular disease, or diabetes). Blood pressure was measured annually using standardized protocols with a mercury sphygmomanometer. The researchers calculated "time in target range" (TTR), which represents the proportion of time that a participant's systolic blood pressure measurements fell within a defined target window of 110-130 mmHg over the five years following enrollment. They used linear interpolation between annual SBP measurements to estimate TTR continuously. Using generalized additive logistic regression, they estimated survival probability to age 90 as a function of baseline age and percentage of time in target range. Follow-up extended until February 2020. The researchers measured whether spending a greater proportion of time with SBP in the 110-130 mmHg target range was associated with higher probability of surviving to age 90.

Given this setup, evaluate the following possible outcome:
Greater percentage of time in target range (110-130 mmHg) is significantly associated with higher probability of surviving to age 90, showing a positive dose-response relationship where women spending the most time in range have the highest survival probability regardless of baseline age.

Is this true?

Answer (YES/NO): NO